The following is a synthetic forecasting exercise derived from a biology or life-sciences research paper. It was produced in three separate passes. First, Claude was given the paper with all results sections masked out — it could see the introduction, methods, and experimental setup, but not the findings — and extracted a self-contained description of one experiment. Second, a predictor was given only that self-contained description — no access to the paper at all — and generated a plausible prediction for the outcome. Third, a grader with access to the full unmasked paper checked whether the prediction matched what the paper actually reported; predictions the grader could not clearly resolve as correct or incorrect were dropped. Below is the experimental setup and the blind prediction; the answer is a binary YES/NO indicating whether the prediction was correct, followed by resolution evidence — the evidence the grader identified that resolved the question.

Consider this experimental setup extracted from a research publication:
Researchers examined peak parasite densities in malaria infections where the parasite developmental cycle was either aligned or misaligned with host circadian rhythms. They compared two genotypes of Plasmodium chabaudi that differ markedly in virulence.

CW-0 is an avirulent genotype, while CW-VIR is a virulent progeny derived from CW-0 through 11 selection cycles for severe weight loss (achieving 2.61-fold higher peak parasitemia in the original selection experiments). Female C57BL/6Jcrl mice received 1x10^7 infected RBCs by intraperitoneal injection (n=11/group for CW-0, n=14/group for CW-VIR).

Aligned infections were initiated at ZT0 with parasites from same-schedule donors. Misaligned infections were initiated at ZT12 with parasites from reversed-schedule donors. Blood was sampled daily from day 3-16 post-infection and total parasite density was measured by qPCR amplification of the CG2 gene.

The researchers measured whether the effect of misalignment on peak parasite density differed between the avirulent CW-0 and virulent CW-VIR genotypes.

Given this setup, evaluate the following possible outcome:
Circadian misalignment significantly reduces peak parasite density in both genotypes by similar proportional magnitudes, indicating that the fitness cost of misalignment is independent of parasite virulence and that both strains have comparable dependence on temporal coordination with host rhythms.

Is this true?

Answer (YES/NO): NO